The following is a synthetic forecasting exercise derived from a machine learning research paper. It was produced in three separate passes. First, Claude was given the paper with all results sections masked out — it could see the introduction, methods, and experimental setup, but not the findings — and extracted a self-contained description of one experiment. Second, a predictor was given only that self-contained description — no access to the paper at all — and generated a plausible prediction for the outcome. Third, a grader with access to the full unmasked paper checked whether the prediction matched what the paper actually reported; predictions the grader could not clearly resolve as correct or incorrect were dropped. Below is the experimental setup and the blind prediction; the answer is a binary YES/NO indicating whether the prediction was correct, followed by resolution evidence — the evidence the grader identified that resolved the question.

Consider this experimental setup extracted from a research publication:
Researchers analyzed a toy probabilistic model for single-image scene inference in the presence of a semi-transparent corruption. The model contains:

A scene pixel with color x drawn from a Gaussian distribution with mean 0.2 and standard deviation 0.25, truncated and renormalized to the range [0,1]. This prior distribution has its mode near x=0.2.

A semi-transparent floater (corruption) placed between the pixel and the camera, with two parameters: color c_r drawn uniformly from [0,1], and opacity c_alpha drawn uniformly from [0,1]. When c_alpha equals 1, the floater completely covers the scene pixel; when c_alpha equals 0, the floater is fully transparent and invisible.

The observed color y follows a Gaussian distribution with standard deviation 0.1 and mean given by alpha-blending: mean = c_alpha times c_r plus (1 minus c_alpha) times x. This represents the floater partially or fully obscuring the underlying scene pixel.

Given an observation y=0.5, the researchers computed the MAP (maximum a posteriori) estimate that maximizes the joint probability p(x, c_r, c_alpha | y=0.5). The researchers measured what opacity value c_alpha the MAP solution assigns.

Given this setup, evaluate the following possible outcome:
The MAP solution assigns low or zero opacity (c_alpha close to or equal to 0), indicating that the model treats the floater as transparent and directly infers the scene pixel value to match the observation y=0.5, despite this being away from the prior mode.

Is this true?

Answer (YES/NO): NO